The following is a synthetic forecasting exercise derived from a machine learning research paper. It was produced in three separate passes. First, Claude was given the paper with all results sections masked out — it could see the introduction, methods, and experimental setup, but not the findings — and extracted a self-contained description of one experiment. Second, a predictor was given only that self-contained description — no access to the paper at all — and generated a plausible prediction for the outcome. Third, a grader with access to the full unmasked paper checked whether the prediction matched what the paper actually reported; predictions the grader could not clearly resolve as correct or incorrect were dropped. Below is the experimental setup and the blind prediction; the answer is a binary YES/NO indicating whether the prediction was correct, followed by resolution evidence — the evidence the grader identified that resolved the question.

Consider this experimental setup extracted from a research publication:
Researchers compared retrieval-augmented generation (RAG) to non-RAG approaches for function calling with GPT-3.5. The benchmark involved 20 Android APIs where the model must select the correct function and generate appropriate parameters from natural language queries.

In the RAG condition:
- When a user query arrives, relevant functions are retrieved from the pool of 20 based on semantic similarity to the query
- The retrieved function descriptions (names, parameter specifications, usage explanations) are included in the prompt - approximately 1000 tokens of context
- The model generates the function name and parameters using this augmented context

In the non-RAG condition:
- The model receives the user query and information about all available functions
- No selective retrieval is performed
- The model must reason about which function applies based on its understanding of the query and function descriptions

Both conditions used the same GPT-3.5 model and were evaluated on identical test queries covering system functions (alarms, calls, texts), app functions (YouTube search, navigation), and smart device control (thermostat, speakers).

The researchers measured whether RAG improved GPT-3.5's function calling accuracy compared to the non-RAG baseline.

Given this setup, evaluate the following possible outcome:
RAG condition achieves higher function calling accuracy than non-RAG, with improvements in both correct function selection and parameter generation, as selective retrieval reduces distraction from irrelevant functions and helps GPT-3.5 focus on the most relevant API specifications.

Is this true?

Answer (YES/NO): YES